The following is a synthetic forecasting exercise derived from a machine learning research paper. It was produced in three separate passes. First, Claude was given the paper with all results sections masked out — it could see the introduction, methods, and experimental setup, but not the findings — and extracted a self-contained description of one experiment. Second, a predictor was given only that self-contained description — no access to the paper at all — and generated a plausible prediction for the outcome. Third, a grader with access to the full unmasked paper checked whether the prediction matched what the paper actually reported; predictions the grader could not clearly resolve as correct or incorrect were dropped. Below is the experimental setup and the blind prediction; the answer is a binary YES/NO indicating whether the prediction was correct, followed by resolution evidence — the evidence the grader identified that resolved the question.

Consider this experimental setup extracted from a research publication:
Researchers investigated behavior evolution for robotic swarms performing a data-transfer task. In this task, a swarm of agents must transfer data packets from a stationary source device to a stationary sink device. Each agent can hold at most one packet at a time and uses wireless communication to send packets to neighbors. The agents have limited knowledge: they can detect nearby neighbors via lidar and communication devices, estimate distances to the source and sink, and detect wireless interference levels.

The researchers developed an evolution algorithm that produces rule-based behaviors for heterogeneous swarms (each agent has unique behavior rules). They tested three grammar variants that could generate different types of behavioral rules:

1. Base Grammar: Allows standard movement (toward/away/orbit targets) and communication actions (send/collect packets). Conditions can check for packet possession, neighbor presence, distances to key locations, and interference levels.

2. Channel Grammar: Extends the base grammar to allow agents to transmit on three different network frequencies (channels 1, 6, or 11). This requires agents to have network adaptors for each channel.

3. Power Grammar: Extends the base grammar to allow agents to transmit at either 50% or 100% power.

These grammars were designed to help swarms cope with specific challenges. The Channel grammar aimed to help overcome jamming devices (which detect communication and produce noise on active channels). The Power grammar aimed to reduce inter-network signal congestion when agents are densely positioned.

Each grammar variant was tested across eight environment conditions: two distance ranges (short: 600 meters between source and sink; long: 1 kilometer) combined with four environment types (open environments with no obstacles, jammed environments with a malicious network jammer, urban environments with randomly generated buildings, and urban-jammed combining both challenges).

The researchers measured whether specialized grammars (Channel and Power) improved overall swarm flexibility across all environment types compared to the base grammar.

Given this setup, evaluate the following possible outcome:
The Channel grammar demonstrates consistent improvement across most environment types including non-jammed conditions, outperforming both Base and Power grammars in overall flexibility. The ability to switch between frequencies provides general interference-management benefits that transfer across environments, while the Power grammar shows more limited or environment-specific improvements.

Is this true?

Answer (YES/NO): NO